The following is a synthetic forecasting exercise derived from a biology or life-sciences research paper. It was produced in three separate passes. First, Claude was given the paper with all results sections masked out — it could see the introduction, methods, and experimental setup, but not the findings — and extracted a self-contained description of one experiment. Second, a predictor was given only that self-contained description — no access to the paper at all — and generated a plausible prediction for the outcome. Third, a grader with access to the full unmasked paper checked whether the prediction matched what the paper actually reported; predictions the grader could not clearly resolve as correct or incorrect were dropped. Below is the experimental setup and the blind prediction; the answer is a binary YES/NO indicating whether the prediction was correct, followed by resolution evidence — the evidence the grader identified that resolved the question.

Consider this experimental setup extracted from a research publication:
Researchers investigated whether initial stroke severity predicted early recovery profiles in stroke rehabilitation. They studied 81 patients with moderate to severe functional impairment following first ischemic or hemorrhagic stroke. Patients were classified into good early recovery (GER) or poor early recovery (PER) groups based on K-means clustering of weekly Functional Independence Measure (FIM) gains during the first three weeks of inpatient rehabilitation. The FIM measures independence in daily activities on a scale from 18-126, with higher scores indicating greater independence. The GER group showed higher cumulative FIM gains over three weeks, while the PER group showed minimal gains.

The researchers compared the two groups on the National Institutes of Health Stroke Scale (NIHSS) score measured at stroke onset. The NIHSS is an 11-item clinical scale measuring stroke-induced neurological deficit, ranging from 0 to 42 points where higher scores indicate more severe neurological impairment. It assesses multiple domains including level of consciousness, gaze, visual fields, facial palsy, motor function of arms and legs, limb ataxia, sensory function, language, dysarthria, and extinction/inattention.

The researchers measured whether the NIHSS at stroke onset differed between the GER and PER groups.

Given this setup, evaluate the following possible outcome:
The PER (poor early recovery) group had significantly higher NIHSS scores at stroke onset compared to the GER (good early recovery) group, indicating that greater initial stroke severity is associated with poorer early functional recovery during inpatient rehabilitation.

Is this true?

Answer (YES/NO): NO